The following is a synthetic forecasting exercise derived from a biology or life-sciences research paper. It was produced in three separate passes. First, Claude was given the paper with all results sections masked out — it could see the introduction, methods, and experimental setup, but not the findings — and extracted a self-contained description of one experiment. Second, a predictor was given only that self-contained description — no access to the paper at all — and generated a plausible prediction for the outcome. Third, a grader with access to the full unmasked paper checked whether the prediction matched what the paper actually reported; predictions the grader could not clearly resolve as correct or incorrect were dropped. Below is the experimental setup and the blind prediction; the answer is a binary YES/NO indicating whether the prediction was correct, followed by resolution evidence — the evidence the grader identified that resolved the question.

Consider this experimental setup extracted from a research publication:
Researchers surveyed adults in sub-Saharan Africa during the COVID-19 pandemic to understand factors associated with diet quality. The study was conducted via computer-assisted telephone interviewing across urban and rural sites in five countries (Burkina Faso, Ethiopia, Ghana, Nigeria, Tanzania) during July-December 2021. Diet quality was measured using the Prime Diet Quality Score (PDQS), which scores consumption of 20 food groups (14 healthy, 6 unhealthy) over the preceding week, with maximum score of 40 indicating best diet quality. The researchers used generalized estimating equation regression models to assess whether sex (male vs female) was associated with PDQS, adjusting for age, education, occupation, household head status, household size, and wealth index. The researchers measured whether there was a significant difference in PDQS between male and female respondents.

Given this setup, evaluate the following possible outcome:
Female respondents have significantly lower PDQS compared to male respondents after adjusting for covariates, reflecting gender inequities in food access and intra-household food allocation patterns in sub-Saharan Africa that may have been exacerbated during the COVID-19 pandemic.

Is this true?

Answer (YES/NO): NO